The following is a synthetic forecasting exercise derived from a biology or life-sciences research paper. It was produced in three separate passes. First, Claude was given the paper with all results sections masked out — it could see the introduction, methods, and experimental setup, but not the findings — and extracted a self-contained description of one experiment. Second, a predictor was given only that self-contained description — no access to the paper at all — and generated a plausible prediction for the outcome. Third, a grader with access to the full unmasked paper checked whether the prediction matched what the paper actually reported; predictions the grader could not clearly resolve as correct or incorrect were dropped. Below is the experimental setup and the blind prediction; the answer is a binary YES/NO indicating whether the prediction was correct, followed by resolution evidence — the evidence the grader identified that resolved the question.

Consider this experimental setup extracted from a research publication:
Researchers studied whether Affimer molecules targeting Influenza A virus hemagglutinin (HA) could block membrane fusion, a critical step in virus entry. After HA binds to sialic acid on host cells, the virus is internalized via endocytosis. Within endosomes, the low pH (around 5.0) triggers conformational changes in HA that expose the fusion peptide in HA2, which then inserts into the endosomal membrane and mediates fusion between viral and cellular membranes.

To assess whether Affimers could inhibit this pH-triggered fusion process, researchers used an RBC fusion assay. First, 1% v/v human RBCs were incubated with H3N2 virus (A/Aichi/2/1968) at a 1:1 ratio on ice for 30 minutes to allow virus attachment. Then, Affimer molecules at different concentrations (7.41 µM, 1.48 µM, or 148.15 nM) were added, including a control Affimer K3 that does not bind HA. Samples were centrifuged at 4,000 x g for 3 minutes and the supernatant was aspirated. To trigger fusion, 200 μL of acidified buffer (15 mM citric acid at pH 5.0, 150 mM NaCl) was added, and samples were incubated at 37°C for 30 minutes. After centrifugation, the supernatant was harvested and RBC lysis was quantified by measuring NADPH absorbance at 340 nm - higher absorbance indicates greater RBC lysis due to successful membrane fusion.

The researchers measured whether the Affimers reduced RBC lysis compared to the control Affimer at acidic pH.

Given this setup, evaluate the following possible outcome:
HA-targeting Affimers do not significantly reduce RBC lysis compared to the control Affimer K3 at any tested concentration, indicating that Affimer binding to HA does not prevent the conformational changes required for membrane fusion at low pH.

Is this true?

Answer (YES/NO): YES